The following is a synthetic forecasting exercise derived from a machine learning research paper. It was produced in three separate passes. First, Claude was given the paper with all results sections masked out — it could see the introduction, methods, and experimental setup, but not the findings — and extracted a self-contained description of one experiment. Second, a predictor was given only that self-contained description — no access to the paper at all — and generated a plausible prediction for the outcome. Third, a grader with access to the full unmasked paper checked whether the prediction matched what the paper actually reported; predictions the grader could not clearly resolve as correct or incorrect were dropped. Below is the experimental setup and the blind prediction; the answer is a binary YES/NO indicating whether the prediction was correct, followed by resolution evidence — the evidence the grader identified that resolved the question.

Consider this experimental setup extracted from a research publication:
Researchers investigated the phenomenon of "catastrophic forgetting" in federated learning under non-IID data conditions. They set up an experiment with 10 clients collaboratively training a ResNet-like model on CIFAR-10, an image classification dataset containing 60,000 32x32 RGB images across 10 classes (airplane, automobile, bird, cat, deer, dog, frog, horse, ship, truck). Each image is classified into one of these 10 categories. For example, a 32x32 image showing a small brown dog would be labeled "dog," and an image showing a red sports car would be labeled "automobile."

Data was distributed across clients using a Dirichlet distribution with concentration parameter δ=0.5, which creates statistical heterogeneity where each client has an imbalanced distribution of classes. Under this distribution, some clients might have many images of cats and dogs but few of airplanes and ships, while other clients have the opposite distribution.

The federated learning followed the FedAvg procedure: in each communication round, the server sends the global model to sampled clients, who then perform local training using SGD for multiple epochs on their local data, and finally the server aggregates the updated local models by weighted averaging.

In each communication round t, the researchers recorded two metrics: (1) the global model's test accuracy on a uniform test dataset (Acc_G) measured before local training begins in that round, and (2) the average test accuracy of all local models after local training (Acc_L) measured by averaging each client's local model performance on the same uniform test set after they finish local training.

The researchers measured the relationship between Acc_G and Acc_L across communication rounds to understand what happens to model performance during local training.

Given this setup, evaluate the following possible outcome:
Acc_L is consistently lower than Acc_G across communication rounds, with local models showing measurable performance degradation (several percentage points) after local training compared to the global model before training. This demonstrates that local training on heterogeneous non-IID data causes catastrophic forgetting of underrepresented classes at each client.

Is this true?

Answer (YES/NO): NO